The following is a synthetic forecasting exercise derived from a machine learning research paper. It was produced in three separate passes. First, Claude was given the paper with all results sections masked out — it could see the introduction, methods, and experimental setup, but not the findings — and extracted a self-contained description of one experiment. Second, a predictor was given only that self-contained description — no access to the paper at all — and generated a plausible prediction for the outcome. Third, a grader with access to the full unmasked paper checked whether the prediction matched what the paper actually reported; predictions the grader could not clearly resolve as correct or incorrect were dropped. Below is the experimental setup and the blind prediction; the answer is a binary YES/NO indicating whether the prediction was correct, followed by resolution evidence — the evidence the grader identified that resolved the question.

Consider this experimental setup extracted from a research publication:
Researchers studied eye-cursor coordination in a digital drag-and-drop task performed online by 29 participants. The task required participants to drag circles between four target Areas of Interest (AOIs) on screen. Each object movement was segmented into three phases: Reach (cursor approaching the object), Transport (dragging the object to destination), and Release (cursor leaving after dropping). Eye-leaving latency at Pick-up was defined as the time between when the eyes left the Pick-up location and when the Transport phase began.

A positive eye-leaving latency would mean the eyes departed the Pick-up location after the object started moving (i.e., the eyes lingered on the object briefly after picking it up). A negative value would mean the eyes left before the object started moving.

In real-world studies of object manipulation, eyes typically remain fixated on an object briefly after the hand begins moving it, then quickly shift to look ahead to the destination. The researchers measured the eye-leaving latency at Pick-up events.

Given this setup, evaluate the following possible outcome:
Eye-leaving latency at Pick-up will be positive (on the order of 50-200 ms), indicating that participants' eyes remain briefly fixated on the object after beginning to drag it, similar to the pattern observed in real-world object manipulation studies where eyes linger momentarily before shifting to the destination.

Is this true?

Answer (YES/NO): YES